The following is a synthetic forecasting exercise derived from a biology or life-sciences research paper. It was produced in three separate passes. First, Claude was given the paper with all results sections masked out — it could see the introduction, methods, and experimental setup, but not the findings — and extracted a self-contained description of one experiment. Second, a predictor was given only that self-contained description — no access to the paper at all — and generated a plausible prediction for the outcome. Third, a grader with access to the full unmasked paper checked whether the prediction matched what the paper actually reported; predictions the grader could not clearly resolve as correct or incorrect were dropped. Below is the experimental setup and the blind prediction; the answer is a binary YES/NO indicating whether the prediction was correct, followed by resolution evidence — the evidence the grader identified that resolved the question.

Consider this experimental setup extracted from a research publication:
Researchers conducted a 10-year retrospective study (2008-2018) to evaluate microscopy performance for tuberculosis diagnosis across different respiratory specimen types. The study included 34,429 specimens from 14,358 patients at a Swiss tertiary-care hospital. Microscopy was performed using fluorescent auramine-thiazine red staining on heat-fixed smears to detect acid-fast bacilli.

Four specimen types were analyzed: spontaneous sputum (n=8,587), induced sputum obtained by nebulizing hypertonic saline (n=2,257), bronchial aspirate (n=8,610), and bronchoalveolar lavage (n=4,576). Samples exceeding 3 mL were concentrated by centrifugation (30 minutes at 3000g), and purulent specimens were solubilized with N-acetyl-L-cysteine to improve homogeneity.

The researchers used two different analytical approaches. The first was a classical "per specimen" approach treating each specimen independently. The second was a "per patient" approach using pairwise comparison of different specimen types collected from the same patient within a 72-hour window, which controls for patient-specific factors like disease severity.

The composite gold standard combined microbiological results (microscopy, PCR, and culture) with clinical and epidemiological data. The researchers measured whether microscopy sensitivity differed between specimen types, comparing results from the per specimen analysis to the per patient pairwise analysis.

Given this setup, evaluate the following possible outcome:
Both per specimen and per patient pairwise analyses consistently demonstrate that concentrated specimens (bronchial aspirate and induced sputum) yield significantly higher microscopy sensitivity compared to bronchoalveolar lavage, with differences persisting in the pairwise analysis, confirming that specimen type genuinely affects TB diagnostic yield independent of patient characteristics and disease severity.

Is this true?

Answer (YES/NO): NO